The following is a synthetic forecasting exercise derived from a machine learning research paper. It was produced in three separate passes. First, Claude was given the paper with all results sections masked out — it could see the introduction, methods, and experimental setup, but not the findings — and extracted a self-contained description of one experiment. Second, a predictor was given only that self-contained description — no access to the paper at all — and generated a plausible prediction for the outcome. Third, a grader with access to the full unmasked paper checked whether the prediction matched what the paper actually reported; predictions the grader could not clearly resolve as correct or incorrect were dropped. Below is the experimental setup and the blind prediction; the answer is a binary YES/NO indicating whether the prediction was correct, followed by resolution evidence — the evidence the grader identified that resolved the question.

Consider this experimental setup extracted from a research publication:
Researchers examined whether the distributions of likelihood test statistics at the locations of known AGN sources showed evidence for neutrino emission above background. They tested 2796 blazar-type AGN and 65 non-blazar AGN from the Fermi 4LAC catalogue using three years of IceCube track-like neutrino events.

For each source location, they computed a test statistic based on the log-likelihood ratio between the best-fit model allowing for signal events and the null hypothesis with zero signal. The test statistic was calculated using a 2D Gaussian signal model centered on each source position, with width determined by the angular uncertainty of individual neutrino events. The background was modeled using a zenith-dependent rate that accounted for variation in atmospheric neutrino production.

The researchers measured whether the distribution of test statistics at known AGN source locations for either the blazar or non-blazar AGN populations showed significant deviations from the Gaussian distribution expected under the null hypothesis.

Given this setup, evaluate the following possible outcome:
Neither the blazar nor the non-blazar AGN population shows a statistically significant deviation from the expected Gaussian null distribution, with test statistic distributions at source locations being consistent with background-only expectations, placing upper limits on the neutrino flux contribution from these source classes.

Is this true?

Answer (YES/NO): YES